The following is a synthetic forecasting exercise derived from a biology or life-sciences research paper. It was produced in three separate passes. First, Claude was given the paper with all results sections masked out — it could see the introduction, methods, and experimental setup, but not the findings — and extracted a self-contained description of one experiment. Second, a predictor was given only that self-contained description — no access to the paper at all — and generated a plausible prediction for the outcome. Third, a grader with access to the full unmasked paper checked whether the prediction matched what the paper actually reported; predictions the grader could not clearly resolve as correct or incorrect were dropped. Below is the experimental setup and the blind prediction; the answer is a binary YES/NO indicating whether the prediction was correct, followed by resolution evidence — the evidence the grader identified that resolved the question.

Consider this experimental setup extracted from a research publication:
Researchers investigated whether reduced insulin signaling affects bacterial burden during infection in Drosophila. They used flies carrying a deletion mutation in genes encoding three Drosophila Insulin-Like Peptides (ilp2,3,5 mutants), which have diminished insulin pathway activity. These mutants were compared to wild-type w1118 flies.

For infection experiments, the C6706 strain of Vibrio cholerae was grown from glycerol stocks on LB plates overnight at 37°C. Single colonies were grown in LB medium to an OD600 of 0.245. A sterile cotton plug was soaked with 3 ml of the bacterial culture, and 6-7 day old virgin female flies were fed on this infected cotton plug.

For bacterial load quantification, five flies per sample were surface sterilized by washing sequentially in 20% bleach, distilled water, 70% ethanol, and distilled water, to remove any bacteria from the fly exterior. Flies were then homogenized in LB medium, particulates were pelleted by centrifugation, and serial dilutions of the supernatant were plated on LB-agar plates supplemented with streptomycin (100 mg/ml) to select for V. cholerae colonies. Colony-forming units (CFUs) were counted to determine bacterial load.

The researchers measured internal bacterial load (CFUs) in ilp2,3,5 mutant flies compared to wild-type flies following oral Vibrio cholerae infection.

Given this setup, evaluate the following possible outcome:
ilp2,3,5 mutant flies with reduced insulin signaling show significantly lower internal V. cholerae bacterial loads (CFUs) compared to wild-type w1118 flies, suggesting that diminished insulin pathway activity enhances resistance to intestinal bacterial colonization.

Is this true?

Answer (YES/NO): YES